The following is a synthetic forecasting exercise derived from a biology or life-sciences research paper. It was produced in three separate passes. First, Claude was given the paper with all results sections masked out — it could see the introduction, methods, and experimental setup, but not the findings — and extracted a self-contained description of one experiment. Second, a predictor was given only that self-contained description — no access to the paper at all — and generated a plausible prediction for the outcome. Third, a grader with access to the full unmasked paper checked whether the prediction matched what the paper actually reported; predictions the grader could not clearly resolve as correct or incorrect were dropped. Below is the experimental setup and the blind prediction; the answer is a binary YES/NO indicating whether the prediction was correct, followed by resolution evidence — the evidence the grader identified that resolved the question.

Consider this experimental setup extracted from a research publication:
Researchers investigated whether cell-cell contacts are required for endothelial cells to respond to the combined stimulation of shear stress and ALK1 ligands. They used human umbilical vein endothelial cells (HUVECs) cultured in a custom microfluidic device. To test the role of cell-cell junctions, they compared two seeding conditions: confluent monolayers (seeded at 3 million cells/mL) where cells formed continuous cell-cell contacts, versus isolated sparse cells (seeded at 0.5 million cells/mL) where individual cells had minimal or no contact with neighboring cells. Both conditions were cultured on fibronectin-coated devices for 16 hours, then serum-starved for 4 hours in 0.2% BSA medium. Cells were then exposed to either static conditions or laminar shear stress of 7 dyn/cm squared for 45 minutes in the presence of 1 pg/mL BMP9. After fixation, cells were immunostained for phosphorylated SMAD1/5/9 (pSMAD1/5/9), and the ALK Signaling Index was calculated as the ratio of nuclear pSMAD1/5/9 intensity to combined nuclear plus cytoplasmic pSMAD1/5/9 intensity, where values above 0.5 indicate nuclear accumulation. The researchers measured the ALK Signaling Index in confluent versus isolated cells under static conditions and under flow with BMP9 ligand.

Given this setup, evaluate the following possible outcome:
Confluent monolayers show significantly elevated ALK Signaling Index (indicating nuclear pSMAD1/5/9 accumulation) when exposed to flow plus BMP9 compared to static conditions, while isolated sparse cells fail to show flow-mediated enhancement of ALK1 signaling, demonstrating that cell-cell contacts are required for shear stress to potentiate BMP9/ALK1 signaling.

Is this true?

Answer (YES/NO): NO